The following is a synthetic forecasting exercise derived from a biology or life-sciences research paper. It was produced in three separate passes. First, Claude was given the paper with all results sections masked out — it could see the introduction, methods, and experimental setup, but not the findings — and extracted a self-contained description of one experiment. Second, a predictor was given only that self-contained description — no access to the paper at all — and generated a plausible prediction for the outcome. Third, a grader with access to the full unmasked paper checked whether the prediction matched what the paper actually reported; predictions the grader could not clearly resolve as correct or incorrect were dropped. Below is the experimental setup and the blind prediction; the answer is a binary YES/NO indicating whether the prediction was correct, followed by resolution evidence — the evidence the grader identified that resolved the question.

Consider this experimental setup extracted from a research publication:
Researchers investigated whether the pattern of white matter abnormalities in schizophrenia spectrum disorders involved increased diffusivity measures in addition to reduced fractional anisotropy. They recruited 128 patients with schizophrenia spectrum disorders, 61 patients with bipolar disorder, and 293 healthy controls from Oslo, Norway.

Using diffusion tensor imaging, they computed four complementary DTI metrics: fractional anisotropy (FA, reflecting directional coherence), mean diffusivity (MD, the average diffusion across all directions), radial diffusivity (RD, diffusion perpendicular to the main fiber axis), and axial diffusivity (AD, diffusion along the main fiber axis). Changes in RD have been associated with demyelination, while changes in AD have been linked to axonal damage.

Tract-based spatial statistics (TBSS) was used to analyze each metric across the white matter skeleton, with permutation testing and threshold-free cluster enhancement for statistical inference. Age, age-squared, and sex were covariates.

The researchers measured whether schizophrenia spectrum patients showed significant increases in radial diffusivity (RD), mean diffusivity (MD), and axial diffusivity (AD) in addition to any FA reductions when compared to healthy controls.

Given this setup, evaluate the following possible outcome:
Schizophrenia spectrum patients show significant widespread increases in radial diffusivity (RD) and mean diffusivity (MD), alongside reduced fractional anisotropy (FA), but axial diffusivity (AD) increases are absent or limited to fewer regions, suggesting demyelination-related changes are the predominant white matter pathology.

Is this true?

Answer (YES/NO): NO